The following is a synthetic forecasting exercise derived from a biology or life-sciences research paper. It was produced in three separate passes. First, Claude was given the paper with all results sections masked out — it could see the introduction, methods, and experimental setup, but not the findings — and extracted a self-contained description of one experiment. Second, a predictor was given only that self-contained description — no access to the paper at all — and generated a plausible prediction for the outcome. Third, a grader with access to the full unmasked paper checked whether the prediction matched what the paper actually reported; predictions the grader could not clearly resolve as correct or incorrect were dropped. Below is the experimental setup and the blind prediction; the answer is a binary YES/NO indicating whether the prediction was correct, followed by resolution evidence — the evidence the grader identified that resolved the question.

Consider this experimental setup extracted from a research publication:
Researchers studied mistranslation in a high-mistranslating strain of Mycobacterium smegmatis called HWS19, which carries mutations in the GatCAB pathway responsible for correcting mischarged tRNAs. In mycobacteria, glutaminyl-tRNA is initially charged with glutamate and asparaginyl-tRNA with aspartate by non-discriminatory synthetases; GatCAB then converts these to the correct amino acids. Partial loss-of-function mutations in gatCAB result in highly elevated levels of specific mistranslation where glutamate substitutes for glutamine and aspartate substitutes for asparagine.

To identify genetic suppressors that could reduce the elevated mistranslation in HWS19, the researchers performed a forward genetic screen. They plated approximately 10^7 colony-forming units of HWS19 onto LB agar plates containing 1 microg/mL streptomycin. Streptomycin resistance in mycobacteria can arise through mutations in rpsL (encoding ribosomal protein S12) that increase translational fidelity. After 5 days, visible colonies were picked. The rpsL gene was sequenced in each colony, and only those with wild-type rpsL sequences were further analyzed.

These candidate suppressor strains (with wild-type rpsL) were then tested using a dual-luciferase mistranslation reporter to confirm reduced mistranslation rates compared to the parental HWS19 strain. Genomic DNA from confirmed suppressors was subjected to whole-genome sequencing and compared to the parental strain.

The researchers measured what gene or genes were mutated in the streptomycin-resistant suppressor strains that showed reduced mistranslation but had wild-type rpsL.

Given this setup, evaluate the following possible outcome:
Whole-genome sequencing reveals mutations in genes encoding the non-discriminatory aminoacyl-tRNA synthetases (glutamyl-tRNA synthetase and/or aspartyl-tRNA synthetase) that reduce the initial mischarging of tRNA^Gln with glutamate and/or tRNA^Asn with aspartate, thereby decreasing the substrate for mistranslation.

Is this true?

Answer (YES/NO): NO